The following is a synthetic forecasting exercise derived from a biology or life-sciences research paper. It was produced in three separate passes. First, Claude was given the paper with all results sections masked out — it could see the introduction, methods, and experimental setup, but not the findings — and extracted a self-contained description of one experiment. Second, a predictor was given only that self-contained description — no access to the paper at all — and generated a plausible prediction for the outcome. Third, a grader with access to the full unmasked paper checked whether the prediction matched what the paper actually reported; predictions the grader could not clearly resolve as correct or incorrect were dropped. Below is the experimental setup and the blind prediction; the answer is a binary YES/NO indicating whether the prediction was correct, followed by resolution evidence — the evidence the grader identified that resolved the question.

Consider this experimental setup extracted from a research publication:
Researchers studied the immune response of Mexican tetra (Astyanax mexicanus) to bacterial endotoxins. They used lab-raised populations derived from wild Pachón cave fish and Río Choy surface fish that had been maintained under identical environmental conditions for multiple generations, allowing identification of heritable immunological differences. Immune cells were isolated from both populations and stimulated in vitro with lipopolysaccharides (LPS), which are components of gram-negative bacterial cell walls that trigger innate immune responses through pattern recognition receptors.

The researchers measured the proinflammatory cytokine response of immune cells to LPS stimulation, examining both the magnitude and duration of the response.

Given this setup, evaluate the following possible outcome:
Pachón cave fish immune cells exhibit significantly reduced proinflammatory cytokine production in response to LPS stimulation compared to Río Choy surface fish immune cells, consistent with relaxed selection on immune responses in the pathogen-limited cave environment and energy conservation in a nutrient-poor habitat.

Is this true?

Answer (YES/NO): NO